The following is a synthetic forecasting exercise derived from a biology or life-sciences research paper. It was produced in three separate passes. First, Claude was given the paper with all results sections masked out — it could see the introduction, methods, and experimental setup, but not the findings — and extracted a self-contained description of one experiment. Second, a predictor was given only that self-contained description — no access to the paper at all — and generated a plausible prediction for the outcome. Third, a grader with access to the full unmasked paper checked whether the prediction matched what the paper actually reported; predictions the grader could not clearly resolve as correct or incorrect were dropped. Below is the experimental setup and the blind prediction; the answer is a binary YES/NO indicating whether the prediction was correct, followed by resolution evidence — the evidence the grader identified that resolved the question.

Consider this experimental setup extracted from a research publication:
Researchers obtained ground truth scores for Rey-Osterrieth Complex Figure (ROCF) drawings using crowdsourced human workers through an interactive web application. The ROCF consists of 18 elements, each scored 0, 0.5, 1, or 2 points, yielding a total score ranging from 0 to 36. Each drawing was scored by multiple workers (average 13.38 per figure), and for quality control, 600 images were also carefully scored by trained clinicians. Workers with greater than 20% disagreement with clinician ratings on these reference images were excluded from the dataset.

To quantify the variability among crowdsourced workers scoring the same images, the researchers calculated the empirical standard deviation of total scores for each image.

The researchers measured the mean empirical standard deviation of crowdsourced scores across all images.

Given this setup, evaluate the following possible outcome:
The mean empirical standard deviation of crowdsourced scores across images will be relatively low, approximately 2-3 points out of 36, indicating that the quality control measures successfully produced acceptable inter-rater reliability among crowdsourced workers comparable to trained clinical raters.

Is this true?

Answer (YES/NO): NO